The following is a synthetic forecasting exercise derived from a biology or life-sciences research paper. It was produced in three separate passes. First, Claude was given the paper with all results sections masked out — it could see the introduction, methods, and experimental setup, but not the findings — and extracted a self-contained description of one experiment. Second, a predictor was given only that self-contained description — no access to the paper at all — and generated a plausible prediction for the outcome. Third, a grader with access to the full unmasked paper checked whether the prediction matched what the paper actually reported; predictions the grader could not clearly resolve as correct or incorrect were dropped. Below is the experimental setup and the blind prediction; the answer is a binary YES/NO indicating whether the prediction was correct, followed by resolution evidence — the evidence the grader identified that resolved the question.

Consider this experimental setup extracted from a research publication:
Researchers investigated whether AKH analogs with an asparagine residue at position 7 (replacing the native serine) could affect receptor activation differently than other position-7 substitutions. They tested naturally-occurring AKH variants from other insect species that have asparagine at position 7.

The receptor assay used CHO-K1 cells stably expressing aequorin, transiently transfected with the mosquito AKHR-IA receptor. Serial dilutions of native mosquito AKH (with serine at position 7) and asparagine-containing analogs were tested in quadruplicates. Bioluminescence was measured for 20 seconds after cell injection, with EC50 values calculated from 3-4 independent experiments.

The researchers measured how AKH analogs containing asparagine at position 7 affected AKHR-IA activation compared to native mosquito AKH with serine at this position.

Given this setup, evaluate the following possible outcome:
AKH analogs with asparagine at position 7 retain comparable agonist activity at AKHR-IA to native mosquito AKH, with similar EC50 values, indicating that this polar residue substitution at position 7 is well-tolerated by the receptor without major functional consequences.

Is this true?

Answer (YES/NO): YES